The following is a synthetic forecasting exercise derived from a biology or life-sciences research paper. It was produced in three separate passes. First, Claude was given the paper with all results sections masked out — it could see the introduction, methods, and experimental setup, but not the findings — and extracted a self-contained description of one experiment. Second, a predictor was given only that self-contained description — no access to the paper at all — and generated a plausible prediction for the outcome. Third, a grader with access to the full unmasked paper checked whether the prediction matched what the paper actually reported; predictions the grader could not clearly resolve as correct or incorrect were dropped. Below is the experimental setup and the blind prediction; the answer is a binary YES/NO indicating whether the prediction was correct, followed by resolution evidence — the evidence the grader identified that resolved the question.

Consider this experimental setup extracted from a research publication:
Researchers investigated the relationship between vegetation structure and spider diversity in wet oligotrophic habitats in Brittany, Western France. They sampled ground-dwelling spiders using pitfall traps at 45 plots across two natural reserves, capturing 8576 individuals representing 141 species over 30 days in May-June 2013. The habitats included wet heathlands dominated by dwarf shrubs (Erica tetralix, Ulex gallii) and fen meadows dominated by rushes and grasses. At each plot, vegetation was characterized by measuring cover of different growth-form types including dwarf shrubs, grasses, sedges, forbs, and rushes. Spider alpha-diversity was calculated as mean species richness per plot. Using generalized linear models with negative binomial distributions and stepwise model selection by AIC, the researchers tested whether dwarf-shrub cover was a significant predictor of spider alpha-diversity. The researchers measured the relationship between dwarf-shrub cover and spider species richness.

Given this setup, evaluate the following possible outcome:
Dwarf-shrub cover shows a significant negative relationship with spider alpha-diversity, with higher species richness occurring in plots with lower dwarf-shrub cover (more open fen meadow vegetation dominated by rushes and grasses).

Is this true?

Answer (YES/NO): NO